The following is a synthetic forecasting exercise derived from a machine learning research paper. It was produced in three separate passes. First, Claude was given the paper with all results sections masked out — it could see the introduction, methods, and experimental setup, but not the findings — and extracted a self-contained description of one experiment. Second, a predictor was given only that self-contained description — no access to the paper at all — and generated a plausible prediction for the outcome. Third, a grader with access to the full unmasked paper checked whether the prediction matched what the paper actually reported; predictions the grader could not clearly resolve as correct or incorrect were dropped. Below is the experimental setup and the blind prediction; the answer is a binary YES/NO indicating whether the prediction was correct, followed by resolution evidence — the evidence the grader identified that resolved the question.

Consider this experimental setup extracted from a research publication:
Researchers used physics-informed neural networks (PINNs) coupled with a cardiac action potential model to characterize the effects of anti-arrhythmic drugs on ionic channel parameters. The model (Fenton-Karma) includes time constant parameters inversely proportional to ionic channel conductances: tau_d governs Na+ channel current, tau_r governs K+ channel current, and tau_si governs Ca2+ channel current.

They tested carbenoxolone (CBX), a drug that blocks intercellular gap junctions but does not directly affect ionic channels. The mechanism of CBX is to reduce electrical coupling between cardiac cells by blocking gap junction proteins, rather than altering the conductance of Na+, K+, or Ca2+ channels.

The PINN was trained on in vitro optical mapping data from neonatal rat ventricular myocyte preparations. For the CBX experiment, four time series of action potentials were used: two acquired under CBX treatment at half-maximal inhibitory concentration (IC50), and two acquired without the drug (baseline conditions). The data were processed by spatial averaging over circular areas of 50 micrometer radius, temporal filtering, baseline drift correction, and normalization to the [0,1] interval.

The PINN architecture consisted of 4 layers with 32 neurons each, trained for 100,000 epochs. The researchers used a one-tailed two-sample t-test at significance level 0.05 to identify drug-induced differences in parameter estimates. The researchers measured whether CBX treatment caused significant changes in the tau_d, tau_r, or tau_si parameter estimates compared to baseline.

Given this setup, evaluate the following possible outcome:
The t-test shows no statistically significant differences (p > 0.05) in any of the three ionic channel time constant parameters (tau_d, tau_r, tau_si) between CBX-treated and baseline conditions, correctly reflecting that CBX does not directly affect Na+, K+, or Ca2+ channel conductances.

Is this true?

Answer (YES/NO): YES